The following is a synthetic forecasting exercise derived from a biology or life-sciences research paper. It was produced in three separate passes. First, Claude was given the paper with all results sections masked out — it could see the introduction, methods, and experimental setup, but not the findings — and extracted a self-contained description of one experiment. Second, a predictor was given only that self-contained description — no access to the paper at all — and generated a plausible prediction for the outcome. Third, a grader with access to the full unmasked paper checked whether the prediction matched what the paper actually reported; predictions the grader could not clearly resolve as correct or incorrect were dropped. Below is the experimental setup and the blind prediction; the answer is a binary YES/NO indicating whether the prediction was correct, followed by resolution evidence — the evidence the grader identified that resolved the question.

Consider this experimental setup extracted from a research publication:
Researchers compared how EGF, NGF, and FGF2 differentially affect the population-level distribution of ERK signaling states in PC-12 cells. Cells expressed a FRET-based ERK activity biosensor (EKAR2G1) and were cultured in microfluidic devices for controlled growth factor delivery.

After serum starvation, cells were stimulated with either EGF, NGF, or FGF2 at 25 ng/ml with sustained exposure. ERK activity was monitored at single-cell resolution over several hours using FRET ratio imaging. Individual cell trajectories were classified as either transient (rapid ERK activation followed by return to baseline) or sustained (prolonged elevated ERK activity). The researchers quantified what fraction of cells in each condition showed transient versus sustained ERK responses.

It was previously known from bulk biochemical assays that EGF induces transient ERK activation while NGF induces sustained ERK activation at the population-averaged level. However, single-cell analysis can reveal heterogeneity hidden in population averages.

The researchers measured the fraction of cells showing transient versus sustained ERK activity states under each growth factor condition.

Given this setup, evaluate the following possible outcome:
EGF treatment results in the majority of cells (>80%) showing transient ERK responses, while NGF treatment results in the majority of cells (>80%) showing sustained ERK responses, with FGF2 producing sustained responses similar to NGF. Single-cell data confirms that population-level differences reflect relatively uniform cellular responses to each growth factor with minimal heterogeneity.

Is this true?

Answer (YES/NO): NO